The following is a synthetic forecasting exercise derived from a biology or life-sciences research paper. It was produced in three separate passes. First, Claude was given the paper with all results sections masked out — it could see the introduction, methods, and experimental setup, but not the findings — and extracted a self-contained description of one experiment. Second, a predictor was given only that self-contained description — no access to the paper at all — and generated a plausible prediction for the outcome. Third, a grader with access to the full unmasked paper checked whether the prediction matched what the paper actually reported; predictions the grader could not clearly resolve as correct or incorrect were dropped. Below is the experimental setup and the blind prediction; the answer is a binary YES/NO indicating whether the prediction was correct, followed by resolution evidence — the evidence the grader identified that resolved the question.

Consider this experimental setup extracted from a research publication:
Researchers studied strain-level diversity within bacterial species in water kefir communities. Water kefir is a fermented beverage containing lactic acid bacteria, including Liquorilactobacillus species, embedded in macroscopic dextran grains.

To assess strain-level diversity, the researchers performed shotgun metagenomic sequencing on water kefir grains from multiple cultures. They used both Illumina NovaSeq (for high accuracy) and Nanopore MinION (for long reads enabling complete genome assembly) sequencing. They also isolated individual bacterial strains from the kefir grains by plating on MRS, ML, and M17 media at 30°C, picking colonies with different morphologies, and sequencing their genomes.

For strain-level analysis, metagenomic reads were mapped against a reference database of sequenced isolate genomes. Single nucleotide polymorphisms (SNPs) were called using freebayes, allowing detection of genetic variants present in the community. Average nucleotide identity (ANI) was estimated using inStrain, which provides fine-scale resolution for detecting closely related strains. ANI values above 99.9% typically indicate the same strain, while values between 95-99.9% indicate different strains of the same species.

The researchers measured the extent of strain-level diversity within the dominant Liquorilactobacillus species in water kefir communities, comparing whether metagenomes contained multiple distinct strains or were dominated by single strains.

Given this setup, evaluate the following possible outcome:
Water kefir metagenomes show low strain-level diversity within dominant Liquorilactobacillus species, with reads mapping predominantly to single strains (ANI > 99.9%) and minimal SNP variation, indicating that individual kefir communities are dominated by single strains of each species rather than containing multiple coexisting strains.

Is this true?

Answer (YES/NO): YES